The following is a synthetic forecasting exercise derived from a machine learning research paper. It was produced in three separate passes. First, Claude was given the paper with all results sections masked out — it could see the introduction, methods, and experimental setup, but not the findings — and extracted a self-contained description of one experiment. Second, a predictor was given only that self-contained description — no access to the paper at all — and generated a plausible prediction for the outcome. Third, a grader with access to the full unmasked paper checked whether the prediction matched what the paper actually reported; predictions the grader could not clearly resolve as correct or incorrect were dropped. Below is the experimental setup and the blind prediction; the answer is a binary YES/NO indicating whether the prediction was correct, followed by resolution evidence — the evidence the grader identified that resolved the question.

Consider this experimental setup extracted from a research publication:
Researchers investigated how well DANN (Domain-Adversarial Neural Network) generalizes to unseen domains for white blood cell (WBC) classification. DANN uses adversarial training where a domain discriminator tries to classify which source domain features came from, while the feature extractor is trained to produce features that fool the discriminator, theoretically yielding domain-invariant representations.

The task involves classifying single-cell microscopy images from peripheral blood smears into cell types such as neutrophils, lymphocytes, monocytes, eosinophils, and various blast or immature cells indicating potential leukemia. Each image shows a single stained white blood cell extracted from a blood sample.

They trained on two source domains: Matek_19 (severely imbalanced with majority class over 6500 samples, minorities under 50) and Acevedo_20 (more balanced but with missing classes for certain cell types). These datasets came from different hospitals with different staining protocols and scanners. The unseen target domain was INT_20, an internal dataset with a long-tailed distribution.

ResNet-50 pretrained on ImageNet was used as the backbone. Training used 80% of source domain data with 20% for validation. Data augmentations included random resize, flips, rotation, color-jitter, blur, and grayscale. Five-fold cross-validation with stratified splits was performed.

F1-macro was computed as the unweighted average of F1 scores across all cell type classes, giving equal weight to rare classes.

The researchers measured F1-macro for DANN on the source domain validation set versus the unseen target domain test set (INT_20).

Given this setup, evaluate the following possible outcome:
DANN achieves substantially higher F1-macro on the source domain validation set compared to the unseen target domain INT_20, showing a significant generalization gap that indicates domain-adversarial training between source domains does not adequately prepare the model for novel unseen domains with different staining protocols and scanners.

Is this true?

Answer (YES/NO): YES